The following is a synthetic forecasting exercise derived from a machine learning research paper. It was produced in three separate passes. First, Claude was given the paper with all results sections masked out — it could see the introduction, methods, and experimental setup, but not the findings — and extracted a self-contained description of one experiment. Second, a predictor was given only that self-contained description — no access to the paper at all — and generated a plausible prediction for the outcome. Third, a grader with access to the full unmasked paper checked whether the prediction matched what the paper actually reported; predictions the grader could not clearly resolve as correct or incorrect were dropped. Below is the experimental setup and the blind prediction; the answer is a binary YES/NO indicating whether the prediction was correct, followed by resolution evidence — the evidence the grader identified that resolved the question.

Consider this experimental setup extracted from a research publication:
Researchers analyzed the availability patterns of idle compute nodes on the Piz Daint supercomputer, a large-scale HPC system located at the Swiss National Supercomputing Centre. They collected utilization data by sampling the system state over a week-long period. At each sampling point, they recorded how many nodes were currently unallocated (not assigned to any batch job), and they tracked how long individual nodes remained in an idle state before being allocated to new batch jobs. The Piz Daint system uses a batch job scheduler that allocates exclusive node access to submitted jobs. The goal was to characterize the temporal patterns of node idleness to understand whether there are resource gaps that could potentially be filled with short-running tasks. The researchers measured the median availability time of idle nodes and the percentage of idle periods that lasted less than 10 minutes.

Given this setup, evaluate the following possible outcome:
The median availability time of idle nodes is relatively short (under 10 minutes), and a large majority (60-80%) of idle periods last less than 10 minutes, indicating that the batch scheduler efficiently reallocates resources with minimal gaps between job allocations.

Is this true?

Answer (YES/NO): NO